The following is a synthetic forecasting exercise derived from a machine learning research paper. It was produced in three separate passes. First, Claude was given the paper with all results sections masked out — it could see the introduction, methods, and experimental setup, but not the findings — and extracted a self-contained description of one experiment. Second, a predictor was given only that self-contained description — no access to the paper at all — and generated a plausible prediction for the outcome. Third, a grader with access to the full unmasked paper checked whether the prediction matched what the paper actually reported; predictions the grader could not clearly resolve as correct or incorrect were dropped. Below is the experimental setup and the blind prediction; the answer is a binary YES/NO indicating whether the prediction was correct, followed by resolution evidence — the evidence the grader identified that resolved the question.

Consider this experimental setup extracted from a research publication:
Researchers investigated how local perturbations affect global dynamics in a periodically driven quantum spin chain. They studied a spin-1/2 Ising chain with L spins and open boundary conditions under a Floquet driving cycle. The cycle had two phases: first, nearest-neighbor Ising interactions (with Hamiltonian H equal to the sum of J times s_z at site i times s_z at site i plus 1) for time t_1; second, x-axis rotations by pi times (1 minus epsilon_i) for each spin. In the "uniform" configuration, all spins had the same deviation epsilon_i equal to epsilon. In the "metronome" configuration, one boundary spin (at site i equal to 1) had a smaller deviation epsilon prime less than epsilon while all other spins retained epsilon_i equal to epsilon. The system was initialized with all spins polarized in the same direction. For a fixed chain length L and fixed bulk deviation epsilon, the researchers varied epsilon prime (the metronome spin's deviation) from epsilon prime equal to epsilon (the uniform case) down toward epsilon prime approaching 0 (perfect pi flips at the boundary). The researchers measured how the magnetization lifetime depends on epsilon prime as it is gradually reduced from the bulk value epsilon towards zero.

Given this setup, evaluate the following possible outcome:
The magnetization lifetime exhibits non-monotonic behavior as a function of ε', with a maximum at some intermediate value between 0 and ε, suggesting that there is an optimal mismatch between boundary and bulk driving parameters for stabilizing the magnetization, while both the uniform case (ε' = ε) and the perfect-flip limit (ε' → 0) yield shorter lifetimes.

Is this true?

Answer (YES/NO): NO